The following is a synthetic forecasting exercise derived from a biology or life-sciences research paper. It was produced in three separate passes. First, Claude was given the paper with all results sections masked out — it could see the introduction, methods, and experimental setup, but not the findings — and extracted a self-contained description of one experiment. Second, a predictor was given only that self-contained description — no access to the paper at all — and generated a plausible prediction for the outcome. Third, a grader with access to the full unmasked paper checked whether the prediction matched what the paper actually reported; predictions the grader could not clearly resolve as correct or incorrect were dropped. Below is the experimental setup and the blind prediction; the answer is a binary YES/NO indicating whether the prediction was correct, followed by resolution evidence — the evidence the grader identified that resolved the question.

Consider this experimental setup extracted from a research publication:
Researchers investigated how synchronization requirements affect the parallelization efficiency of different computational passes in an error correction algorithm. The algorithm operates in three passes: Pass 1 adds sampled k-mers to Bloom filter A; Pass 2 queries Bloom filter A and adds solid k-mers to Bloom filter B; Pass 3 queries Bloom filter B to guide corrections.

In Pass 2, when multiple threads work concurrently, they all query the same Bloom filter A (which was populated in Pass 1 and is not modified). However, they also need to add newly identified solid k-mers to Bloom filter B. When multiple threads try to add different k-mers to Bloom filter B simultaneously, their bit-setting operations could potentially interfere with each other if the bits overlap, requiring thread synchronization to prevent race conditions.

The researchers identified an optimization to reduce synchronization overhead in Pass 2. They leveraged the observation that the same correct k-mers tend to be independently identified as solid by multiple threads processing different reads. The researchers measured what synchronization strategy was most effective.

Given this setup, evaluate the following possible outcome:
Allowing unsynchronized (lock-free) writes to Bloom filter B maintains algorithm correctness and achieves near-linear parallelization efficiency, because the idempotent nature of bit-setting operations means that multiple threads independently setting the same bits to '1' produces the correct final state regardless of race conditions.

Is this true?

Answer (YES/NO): NO